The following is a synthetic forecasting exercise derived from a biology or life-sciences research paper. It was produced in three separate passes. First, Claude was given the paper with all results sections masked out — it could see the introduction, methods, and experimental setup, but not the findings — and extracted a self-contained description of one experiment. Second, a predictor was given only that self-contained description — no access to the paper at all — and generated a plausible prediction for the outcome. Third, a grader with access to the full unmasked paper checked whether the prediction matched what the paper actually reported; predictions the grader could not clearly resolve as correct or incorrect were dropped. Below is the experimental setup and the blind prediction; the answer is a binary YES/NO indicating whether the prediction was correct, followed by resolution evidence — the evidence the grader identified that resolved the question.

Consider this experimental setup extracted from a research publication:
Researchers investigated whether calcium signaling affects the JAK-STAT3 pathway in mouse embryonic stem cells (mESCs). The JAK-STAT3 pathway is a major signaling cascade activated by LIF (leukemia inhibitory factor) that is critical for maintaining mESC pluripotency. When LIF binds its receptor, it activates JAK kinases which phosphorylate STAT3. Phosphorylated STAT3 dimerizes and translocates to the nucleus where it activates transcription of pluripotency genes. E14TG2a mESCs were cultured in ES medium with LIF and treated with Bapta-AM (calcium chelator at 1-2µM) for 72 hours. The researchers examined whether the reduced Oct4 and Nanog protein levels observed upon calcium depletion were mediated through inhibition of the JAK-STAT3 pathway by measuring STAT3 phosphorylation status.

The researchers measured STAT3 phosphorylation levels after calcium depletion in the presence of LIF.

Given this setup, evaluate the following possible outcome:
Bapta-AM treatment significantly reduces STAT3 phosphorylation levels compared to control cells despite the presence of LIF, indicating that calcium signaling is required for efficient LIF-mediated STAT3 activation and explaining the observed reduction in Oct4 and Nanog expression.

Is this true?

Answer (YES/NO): NO